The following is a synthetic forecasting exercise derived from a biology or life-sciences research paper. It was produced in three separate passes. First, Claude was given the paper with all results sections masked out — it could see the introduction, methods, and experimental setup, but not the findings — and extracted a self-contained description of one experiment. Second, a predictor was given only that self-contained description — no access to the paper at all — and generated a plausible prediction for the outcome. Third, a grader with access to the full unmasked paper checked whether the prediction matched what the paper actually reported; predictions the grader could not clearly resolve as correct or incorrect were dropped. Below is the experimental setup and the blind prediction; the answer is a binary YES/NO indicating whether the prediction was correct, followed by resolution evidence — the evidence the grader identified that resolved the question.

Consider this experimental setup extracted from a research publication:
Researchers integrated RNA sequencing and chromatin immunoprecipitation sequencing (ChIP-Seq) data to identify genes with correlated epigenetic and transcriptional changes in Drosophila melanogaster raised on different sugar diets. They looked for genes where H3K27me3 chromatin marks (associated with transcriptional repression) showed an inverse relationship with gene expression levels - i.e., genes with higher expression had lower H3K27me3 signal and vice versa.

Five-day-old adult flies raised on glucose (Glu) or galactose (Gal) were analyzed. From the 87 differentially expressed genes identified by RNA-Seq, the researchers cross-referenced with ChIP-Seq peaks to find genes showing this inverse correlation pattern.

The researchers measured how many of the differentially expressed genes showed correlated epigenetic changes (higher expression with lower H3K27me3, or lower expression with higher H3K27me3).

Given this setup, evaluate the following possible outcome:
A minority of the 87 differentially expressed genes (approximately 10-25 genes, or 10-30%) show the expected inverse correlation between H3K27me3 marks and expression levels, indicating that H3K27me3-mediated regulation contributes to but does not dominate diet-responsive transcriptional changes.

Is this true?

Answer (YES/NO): NO